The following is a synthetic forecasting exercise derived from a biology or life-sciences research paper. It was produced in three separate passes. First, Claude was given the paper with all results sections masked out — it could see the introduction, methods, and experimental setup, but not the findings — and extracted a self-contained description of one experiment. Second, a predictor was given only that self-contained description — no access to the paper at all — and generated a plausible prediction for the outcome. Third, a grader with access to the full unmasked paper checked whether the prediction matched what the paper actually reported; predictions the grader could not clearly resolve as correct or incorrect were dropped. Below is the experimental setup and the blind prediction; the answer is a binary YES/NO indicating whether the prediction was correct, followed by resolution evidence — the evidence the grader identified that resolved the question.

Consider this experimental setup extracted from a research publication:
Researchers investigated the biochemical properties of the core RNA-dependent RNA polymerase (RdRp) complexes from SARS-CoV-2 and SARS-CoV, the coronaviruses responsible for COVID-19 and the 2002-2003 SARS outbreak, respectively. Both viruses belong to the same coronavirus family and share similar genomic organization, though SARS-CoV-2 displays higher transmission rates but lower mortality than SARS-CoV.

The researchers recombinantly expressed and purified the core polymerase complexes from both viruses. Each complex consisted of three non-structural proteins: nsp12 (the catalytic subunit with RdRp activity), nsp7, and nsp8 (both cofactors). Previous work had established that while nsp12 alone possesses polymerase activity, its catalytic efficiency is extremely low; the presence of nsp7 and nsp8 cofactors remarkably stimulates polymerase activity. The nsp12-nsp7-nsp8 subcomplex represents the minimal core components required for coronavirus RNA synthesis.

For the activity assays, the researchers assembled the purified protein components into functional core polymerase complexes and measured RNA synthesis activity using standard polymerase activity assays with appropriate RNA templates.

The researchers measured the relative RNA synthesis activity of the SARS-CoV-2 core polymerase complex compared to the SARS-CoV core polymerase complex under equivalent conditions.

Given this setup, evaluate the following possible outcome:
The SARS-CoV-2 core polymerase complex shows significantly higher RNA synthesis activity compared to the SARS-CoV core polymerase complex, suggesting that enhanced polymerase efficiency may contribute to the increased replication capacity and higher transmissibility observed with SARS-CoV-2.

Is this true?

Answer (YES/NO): NO